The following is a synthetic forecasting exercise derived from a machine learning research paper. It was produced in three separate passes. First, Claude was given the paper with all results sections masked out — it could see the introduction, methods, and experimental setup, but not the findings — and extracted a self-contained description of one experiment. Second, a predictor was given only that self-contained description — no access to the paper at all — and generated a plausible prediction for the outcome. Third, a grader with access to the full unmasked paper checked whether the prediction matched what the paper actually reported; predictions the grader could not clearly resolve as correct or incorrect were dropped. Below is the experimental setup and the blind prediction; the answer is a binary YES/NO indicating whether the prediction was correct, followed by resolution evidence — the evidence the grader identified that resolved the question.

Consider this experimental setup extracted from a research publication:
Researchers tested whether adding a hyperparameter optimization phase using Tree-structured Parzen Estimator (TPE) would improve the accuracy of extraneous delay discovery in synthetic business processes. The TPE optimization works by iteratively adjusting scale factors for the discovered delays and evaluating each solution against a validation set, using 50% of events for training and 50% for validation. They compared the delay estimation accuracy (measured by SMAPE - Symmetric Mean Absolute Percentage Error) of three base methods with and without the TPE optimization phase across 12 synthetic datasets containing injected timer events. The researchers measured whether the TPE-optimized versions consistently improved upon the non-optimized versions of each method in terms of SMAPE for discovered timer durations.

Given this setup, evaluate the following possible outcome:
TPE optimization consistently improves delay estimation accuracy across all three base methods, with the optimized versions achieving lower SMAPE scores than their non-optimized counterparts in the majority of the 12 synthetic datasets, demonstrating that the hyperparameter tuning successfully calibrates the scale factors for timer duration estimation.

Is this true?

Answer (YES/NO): NO